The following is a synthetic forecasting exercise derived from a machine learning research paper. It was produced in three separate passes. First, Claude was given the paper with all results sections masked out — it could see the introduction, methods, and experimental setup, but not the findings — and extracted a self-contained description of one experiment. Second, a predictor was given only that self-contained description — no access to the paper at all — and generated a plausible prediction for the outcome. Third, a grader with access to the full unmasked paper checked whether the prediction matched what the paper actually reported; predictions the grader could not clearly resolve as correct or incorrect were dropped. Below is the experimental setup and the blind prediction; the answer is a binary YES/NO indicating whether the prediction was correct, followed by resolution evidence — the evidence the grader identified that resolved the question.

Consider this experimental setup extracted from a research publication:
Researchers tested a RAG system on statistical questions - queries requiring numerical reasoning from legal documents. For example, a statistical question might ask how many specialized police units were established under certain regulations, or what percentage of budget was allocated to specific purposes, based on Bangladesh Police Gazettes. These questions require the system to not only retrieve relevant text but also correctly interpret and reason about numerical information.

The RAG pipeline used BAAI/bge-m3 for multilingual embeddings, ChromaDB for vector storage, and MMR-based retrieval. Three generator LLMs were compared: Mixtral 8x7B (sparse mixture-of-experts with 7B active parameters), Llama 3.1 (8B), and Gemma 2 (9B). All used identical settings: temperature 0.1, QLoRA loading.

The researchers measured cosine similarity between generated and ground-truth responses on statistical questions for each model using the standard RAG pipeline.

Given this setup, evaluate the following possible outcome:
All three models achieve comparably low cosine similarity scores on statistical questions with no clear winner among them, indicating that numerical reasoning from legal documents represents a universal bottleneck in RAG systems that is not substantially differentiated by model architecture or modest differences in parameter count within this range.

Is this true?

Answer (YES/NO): YES